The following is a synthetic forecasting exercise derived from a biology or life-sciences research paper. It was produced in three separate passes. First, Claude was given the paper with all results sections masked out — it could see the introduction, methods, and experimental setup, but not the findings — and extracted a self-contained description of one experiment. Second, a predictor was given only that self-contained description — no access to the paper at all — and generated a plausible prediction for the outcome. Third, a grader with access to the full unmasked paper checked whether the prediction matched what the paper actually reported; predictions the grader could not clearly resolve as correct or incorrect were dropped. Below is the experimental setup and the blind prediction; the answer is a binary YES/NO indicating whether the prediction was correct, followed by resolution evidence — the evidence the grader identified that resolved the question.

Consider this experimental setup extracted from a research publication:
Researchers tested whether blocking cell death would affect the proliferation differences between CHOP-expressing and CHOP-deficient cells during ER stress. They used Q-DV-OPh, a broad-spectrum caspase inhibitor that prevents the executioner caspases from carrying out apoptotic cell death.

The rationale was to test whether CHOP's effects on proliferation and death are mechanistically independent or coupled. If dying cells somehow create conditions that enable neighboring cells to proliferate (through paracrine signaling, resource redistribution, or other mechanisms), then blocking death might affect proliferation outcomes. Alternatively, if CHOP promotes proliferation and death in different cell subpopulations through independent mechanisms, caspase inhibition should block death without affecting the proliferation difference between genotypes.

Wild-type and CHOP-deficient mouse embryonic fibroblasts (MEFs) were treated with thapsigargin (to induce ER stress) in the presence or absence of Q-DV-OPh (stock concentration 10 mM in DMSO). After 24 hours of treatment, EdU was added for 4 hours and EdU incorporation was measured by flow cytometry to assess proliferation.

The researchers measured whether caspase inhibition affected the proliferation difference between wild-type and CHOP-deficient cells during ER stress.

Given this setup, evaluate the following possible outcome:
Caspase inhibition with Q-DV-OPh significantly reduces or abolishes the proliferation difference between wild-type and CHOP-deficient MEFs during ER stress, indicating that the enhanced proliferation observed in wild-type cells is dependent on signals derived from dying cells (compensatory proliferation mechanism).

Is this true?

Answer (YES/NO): NO